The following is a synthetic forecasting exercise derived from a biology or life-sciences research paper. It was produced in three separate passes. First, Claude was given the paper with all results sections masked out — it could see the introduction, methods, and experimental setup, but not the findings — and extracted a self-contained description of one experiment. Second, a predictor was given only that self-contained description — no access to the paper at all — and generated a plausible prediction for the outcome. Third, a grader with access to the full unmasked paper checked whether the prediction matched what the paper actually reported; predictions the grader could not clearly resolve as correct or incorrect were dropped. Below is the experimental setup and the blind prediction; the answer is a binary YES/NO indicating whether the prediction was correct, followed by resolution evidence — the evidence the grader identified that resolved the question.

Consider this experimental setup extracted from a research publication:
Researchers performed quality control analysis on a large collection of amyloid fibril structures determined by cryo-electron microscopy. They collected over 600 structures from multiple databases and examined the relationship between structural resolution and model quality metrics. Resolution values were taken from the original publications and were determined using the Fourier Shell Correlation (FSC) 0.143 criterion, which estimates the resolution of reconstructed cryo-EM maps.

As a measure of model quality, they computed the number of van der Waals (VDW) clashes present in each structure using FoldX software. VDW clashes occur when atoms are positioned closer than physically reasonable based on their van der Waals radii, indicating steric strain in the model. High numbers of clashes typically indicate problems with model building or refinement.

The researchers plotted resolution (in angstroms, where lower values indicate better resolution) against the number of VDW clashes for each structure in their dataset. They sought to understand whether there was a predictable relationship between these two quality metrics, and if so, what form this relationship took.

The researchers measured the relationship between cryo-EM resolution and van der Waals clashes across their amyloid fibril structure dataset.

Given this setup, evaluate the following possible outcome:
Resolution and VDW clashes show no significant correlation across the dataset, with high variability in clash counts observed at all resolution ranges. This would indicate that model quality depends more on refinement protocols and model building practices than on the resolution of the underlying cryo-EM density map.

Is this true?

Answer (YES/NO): NO